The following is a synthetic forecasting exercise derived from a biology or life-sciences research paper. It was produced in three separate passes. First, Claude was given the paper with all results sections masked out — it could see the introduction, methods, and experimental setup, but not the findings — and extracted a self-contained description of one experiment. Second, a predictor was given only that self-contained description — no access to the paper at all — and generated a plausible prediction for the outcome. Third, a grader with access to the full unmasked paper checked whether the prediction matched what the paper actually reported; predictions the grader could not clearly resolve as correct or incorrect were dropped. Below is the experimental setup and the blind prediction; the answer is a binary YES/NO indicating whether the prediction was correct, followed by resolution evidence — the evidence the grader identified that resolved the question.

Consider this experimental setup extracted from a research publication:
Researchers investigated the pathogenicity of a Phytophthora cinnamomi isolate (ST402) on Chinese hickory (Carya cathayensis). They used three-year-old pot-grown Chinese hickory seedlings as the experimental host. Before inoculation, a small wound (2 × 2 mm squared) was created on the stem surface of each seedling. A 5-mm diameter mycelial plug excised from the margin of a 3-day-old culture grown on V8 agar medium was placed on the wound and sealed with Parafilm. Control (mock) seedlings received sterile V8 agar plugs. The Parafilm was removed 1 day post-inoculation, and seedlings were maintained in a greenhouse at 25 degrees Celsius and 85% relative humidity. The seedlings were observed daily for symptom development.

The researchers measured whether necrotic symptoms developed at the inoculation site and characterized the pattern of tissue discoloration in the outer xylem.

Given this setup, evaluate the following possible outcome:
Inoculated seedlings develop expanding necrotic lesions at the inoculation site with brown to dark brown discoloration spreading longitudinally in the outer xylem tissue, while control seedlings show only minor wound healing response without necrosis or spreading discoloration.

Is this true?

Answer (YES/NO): YES